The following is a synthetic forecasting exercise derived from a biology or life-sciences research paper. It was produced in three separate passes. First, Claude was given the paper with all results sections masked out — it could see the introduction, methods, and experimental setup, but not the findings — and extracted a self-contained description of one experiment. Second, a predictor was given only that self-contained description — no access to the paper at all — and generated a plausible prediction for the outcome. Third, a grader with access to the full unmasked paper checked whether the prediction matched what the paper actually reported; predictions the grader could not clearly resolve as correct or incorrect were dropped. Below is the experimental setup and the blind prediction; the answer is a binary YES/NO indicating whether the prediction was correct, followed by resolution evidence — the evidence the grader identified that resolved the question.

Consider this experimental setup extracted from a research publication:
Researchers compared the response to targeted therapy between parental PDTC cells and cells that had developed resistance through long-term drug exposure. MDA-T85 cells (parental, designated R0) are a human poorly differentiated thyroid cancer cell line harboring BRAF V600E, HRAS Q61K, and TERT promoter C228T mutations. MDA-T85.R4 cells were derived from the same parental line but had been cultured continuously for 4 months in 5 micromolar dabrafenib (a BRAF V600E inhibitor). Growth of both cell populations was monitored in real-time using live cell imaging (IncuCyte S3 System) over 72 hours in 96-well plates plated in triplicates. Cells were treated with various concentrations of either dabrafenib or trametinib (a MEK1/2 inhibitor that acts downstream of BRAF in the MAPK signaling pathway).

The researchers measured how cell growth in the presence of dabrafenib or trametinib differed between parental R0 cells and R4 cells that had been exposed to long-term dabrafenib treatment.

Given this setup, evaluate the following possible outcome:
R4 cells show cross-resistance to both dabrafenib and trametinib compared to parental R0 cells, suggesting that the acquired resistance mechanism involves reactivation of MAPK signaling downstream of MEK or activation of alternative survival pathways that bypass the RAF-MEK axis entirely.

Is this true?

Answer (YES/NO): YES